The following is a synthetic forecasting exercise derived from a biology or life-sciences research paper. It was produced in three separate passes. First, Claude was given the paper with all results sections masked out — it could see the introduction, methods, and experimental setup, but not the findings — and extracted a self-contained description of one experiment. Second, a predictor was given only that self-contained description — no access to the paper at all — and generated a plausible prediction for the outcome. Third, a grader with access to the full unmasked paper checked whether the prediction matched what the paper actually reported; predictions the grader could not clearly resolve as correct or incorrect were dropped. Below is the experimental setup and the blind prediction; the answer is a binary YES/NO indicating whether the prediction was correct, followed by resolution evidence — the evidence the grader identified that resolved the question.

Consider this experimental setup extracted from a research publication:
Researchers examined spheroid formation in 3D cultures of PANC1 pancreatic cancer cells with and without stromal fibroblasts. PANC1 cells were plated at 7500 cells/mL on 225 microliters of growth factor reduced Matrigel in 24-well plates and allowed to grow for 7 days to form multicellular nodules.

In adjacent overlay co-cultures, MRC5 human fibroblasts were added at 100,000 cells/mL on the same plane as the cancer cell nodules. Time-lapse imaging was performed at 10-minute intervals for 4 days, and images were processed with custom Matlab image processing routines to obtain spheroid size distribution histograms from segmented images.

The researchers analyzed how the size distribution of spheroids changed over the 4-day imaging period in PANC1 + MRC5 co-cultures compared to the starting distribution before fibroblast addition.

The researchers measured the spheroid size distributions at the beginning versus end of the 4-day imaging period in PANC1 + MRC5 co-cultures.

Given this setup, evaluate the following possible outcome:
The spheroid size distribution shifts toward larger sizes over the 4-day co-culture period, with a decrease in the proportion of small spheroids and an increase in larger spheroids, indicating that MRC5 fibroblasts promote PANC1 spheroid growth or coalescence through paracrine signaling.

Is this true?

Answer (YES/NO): NO